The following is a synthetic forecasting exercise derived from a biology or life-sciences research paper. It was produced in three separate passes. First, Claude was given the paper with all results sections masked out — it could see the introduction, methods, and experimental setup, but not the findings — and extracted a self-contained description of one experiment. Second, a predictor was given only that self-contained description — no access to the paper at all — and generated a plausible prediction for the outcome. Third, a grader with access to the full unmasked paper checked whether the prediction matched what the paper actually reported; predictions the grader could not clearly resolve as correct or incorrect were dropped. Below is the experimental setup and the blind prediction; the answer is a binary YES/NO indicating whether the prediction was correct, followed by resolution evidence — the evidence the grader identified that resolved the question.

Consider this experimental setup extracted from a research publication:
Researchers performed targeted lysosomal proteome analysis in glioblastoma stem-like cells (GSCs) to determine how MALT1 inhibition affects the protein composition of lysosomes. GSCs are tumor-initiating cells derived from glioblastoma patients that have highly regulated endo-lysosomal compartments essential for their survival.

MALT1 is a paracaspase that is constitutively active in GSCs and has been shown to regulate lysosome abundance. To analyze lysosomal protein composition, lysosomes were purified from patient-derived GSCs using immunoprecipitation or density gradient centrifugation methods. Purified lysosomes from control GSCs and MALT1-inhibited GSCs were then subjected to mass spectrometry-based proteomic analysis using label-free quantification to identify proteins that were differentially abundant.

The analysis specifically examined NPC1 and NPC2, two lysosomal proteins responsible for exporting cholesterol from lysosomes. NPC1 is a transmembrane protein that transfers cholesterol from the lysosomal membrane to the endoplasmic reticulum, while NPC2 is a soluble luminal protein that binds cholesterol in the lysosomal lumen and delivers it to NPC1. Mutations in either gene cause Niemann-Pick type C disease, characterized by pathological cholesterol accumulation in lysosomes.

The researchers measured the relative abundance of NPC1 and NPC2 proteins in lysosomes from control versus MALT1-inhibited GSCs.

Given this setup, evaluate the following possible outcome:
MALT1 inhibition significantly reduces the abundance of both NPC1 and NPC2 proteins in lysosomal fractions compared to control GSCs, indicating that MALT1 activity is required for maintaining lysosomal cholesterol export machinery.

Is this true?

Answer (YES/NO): YES